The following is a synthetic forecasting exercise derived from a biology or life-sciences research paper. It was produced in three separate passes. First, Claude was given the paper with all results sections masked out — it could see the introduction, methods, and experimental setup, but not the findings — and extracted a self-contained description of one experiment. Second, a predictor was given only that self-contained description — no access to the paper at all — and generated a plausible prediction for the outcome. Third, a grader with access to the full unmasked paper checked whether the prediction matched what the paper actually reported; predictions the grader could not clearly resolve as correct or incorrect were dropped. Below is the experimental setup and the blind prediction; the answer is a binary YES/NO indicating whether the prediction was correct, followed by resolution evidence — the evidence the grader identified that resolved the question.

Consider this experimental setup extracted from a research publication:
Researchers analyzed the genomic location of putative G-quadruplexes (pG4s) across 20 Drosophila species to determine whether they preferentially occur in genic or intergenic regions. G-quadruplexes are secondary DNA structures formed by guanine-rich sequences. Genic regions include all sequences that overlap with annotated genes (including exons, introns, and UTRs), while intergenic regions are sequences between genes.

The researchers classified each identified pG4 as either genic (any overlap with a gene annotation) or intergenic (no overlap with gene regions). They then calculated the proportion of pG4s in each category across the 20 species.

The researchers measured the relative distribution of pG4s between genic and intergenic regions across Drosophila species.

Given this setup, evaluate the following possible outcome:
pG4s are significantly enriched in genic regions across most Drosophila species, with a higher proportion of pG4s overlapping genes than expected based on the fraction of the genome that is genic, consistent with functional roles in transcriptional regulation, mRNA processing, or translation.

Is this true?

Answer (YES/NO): NO